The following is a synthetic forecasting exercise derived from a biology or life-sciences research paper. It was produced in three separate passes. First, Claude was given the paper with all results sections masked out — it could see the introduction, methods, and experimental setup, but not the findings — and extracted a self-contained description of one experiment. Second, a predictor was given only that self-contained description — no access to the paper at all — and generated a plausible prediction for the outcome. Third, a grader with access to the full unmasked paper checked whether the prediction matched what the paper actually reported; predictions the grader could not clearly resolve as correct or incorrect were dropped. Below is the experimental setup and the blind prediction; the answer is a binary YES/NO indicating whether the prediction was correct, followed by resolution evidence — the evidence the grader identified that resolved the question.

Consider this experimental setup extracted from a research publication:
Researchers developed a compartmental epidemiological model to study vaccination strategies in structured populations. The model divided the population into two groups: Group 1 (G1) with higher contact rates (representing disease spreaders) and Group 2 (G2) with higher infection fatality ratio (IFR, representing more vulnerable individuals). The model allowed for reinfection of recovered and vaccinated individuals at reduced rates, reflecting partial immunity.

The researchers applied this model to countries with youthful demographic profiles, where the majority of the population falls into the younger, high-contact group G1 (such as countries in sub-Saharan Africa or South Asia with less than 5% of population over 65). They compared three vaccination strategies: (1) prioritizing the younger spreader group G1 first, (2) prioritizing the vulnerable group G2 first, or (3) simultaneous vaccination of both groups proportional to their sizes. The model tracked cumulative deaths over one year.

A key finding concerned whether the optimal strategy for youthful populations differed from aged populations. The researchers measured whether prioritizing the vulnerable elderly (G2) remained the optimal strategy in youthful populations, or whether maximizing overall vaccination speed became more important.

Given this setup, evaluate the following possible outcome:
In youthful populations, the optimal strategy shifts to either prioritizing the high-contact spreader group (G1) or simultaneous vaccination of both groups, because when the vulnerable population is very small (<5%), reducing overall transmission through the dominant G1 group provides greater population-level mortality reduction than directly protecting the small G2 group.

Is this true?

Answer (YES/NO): NO